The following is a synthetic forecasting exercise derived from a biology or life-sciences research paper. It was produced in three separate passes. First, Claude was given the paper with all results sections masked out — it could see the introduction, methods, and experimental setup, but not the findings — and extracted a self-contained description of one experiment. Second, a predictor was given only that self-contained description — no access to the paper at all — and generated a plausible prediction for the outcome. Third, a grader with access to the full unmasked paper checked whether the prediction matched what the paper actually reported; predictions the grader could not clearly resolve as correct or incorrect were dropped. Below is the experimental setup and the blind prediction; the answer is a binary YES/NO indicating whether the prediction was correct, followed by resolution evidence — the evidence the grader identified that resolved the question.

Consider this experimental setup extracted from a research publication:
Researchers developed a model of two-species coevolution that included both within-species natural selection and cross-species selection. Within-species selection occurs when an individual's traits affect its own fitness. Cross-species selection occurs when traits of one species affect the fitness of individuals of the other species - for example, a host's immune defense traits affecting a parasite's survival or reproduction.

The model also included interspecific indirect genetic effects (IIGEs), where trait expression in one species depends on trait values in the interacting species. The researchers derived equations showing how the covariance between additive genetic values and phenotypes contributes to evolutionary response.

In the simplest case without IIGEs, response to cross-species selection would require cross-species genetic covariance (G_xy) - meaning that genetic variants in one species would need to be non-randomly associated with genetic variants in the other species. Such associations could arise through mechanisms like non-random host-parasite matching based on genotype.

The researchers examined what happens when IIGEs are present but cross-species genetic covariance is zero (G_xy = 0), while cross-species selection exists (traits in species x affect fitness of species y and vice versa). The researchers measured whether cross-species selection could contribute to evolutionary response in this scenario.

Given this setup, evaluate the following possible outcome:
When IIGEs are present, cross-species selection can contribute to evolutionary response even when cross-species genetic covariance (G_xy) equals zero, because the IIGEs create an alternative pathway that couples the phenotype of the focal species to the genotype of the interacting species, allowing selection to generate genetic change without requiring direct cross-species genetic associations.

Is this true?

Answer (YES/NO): YES